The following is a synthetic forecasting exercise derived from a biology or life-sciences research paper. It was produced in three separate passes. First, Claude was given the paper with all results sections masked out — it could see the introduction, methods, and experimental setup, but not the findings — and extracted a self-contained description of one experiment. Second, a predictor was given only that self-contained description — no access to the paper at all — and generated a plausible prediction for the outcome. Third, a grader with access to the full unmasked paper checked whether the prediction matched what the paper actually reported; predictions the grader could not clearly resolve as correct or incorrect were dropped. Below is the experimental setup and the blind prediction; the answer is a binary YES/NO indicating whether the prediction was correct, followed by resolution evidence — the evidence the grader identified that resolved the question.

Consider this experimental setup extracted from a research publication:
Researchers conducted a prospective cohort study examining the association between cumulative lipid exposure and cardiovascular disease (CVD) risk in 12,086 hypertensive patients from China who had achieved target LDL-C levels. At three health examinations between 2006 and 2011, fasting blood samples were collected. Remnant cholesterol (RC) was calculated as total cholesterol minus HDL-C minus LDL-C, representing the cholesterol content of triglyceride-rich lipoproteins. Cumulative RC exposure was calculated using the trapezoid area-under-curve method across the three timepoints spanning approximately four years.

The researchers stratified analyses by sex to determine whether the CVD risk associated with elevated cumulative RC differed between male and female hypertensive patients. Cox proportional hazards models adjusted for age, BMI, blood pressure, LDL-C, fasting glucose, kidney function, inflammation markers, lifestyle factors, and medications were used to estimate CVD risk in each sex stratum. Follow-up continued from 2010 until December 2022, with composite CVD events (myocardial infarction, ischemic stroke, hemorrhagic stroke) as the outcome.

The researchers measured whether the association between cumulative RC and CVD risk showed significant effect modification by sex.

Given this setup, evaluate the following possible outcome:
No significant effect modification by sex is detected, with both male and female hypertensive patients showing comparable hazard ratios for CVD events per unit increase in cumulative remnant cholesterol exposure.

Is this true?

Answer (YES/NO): NO